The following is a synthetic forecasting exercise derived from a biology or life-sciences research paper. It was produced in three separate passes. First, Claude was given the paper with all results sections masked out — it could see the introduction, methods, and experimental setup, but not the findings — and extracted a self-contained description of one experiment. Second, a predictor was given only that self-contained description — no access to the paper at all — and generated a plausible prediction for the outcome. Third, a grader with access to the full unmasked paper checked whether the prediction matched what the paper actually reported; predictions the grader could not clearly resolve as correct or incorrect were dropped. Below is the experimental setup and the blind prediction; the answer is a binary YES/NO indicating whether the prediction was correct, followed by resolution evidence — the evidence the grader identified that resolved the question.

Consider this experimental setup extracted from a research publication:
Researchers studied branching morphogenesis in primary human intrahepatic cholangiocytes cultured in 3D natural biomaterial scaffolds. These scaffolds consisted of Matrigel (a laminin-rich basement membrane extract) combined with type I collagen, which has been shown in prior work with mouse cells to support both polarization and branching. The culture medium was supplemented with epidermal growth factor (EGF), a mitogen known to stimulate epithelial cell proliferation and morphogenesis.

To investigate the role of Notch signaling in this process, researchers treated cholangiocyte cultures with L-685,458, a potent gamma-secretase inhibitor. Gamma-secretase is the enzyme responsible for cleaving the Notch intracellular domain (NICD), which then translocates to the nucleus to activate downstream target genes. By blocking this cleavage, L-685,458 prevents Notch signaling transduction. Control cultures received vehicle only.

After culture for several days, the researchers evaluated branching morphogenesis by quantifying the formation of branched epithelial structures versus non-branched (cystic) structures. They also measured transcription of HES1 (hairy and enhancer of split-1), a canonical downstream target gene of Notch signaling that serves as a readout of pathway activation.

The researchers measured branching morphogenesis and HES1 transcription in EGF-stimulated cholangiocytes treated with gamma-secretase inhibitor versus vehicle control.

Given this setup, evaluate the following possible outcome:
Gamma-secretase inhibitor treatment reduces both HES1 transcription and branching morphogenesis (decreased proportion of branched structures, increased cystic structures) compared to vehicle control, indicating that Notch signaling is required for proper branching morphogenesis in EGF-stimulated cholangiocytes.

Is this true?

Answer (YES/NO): YES